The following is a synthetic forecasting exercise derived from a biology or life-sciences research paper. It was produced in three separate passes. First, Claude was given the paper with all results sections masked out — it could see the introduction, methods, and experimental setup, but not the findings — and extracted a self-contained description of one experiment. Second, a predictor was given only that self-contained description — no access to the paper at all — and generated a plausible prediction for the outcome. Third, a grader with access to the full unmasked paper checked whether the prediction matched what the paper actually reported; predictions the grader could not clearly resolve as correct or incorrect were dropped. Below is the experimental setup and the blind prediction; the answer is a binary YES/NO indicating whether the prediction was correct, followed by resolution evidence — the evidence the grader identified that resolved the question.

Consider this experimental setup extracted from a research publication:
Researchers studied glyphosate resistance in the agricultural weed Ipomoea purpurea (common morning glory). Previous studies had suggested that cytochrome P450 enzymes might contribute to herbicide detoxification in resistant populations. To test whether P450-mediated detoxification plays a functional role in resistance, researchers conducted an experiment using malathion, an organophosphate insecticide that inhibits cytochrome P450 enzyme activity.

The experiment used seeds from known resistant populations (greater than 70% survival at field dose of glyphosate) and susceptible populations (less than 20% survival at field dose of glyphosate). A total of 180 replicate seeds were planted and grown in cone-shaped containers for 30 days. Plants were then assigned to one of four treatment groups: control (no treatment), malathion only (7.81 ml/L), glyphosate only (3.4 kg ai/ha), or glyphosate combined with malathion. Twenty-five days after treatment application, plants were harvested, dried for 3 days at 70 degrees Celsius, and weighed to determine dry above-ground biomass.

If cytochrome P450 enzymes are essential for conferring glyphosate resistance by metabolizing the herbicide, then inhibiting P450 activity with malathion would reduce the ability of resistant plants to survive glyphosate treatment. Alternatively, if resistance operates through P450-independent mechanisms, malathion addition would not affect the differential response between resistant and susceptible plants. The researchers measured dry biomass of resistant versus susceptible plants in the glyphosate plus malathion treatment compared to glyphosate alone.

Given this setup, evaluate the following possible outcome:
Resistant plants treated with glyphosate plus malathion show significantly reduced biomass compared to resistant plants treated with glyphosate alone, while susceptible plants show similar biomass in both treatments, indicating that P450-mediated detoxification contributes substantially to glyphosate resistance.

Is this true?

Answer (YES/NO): YES